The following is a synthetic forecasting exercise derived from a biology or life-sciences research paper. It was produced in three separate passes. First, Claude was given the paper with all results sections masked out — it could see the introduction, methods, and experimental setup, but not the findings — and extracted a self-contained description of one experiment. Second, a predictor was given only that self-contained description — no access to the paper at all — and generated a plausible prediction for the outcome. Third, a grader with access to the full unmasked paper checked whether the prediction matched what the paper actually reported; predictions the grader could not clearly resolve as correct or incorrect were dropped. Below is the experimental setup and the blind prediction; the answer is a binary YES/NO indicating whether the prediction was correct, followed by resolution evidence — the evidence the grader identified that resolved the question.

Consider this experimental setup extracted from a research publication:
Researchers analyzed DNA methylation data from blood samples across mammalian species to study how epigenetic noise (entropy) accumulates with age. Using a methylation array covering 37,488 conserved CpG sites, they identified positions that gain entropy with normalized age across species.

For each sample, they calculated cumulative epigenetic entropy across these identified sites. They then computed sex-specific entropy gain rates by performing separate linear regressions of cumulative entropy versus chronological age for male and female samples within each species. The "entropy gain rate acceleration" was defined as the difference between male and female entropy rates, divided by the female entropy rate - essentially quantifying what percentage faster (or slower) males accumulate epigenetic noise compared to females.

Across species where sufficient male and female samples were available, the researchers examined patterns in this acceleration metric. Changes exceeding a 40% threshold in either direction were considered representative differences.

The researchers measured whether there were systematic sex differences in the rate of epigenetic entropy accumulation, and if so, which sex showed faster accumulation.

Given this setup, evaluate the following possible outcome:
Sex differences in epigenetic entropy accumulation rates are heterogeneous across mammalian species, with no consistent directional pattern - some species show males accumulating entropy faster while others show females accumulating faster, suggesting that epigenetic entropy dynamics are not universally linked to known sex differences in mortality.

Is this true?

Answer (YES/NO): NO